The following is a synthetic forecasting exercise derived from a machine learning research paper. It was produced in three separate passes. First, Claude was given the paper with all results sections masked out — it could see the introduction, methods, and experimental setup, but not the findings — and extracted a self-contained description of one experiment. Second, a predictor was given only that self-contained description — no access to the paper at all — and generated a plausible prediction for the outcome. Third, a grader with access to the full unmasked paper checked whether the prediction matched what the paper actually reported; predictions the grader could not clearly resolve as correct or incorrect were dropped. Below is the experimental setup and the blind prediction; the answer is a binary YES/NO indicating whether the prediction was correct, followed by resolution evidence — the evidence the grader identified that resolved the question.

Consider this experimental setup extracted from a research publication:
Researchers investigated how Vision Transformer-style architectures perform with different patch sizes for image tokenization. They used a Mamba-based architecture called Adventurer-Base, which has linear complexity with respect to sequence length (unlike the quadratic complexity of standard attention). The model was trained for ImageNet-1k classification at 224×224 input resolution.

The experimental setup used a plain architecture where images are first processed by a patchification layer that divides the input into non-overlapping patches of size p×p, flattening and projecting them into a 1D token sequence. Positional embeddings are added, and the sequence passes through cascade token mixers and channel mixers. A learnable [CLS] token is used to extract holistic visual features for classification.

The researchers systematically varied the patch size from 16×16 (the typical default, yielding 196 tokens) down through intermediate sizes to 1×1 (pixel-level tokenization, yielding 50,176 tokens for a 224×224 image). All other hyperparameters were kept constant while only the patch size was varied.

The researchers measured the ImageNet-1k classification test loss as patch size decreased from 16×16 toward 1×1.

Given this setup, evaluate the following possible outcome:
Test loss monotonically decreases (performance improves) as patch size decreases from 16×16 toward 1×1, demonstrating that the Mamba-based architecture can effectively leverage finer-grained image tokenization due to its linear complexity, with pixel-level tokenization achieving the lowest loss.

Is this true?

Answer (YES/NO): YES